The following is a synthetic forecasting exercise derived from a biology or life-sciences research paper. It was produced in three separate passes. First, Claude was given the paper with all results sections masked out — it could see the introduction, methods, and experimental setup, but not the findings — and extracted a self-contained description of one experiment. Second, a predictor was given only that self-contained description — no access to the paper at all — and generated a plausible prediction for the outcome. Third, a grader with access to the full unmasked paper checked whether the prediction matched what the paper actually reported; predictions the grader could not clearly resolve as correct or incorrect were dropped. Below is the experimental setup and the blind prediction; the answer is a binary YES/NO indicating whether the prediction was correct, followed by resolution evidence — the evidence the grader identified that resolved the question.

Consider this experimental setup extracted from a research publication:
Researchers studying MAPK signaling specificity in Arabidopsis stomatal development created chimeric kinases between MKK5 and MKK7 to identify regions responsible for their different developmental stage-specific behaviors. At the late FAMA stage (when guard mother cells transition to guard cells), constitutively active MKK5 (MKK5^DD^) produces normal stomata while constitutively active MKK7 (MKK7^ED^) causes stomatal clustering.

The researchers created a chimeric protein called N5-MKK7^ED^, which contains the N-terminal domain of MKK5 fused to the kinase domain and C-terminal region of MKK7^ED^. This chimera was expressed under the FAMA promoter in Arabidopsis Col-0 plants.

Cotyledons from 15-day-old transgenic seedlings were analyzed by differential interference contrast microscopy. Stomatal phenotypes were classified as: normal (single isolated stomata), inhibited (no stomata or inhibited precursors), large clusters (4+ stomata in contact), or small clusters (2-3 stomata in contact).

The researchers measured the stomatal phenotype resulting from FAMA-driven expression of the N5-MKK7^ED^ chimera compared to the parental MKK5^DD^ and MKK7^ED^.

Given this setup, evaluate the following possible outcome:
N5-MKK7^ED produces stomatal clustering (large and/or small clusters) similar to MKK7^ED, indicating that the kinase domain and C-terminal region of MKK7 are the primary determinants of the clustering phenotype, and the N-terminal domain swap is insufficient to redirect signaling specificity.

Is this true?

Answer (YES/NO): NO